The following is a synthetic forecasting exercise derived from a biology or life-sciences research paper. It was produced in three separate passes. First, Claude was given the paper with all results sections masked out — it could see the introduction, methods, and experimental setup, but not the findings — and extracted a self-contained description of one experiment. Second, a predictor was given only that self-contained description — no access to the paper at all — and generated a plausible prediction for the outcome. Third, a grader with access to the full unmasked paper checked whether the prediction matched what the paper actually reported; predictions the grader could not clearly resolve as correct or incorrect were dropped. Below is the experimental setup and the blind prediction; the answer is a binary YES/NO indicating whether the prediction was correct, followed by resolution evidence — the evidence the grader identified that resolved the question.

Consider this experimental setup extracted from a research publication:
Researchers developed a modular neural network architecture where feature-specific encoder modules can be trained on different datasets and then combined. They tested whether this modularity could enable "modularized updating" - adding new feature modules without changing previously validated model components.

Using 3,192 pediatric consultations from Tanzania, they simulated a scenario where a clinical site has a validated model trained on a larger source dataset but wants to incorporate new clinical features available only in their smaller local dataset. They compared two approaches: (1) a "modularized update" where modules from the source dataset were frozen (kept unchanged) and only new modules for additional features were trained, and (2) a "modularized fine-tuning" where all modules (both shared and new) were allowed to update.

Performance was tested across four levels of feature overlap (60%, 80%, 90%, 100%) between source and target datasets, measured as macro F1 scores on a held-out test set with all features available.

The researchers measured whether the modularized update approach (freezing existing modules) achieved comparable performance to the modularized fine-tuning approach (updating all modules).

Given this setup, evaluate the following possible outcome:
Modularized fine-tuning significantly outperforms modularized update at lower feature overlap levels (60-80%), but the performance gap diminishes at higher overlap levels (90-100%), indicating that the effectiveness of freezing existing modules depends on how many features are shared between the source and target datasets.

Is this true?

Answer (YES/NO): NO